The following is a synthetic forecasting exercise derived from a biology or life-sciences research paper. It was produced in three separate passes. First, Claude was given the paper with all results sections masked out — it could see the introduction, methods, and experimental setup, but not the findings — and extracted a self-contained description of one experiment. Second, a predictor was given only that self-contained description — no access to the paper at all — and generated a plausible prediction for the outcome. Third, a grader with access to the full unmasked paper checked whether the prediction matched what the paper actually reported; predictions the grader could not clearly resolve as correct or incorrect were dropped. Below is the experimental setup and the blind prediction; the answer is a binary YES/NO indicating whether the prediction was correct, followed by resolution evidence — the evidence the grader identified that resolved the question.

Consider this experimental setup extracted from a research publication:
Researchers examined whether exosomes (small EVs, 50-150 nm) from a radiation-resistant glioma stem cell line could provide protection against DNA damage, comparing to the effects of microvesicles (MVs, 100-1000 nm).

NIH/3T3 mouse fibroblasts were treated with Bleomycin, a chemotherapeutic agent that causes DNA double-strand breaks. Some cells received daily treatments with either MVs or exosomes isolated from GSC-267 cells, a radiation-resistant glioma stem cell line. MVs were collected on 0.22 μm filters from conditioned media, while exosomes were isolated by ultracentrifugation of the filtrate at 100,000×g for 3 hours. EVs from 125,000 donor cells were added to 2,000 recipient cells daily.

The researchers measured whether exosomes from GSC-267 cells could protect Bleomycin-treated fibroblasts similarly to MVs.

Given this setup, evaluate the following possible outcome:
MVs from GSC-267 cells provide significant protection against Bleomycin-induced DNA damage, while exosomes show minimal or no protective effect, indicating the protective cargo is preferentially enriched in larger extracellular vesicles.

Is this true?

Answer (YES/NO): YES